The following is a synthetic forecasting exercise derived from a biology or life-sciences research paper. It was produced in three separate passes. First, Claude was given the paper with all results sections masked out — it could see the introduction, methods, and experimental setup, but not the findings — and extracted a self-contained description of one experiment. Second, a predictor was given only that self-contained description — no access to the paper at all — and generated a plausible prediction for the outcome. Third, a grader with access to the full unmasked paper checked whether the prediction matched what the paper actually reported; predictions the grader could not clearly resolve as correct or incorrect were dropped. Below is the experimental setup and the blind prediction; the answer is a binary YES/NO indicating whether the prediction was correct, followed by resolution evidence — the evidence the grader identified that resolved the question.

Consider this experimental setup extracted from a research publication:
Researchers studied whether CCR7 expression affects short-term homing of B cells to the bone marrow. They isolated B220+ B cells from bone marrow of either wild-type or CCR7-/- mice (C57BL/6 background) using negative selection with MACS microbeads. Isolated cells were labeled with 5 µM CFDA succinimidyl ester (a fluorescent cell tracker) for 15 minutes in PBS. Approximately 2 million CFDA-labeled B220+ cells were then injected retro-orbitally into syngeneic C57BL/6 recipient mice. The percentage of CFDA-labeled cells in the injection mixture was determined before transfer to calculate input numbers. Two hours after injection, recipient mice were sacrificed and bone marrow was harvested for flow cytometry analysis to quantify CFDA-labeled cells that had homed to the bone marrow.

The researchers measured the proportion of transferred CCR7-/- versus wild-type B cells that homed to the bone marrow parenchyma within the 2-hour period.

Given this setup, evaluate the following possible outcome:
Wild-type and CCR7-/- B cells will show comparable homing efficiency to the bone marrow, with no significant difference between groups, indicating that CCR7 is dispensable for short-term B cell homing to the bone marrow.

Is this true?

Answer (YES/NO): NO